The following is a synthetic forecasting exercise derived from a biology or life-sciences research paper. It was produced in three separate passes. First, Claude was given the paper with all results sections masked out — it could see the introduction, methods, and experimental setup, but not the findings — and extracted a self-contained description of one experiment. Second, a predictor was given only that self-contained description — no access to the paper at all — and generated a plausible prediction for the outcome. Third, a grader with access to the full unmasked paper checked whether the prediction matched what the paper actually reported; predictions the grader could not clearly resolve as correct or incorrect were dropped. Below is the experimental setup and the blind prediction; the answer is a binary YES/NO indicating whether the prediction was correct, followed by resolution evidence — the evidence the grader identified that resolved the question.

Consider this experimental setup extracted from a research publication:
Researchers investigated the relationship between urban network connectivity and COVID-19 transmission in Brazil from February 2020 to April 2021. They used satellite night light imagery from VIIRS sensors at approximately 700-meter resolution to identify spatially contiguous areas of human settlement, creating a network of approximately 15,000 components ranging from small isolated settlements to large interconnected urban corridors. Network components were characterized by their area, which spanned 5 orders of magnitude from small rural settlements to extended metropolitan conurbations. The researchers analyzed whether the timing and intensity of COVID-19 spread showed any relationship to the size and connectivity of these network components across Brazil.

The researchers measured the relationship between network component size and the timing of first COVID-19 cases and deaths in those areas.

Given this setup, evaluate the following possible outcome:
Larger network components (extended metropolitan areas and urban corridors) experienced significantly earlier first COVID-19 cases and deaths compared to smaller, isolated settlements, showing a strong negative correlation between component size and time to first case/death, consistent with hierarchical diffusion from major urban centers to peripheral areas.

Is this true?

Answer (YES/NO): YES